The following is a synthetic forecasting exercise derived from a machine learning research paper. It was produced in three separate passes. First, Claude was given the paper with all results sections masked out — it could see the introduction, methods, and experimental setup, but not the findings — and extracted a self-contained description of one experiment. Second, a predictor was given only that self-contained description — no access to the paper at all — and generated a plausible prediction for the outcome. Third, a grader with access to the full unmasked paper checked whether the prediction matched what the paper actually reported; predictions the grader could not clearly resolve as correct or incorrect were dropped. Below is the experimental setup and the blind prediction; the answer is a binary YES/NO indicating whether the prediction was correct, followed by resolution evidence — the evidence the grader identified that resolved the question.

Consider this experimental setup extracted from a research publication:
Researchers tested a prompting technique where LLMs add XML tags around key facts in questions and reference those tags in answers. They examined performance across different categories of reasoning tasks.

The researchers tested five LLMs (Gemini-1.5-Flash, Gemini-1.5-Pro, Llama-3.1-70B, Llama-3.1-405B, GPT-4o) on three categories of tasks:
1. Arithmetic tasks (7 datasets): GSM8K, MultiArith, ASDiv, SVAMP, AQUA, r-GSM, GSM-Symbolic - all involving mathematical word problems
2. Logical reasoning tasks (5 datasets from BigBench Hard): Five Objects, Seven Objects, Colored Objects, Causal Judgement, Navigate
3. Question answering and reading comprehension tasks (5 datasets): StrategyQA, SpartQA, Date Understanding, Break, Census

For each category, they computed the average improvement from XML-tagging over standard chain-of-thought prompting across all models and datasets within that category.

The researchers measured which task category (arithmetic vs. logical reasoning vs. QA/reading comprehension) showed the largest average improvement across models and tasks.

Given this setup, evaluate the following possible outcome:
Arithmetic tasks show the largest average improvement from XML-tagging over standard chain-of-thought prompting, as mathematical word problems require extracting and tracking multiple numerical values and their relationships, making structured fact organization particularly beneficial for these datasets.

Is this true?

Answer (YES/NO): NO